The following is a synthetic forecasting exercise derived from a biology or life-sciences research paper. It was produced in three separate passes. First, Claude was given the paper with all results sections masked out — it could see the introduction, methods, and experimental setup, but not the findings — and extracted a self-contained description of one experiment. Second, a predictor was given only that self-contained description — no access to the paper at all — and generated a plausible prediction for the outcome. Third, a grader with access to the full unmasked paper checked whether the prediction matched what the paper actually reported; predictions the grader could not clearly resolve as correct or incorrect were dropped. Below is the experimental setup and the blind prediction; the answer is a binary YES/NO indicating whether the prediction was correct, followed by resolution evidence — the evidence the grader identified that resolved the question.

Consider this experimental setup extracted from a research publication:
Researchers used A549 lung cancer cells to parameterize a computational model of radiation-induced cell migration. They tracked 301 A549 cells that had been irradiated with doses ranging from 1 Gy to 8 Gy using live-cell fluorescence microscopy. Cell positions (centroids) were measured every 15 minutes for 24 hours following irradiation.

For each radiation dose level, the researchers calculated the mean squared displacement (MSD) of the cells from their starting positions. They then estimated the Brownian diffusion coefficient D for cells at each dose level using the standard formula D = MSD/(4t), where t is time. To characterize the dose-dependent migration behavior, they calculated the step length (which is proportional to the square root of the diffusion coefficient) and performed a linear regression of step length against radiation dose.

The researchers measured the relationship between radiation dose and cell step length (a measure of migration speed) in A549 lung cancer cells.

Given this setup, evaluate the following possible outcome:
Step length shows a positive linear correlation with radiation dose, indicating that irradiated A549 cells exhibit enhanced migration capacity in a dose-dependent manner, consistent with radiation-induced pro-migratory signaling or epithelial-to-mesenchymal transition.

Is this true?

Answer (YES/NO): YES